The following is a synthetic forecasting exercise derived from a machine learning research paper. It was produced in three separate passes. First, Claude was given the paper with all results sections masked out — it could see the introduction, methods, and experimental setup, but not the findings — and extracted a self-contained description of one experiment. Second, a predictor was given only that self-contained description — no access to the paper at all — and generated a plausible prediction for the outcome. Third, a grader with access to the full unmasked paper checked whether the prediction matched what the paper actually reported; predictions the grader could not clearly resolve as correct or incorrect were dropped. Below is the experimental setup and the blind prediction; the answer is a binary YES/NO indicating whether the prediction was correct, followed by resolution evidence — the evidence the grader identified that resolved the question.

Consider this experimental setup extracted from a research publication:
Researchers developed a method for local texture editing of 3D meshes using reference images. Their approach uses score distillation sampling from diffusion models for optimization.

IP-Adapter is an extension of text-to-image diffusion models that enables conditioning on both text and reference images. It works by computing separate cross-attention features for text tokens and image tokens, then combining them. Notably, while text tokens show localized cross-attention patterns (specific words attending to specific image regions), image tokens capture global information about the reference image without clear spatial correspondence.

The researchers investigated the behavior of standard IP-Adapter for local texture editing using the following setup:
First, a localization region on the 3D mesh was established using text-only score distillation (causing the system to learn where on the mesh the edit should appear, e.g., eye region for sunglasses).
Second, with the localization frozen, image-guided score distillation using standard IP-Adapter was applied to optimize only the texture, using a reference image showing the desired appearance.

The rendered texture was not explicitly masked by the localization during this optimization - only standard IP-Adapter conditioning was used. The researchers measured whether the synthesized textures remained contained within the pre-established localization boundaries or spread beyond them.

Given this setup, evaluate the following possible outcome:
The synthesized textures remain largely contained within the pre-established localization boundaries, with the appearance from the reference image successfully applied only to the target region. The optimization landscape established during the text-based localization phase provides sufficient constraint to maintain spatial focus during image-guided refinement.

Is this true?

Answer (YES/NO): NO